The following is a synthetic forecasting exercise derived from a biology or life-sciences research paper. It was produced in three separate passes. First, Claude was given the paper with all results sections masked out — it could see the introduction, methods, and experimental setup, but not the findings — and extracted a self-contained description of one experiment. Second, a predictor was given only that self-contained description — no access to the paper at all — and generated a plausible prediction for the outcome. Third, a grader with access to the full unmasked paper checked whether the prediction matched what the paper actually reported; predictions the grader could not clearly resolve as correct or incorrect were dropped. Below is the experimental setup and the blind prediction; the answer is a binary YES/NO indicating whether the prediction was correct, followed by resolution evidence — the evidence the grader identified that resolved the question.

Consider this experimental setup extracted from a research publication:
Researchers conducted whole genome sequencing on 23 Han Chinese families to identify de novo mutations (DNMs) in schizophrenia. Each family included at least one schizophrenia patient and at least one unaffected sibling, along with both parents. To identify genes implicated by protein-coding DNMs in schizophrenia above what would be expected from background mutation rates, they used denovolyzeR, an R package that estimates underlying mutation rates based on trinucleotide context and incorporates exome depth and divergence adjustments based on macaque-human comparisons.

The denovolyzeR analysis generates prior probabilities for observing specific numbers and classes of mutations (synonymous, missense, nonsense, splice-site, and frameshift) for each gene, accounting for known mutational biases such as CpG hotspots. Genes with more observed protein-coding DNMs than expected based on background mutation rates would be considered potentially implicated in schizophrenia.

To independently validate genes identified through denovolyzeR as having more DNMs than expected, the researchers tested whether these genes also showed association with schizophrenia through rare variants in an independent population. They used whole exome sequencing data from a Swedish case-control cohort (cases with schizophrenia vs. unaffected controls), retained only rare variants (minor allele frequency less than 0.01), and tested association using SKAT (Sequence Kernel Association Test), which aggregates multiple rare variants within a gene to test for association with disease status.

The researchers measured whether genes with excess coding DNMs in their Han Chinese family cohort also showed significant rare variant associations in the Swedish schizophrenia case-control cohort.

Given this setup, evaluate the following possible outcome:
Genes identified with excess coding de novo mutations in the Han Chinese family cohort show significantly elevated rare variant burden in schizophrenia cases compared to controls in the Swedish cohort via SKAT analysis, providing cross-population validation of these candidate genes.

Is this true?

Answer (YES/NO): NO